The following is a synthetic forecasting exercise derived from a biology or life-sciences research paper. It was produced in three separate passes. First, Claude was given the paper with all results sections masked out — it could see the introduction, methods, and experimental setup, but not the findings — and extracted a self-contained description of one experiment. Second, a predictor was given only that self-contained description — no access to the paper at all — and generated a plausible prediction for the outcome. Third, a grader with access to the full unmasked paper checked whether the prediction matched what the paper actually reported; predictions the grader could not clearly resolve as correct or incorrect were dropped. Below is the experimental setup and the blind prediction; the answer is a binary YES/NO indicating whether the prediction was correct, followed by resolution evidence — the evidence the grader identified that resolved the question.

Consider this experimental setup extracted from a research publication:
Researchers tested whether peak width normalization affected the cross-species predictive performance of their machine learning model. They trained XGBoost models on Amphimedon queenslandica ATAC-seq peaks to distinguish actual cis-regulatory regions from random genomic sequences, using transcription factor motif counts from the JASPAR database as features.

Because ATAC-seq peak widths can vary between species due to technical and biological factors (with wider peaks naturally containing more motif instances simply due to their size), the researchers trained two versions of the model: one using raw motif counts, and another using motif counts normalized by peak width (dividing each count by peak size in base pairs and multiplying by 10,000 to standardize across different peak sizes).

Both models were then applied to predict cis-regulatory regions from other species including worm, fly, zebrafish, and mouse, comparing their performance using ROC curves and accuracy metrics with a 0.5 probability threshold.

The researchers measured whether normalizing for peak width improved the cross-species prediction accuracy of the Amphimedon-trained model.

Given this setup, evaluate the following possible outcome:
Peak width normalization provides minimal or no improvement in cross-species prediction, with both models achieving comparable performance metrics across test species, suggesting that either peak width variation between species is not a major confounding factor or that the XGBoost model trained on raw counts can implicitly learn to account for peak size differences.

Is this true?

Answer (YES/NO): YES